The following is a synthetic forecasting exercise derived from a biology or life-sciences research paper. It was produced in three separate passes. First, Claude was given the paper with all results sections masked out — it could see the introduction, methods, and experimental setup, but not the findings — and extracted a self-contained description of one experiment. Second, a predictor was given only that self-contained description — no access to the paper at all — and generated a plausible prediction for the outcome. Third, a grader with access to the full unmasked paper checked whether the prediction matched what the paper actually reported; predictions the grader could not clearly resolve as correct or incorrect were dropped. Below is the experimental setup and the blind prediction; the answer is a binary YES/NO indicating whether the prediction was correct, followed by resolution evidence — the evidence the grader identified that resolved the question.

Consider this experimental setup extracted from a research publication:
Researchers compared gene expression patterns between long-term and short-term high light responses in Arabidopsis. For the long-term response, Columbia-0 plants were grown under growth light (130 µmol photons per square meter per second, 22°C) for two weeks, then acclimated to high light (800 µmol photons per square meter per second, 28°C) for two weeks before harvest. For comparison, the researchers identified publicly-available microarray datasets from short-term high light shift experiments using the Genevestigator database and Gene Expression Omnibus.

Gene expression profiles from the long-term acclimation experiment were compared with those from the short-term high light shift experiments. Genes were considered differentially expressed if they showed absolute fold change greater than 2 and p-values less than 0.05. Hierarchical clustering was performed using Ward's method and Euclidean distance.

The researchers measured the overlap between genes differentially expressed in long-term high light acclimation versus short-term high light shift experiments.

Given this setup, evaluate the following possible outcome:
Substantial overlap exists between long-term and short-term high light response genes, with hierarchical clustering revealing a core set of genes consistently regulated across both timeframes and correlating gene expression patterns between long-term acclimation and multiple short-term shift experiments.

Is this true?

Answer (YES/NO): NO